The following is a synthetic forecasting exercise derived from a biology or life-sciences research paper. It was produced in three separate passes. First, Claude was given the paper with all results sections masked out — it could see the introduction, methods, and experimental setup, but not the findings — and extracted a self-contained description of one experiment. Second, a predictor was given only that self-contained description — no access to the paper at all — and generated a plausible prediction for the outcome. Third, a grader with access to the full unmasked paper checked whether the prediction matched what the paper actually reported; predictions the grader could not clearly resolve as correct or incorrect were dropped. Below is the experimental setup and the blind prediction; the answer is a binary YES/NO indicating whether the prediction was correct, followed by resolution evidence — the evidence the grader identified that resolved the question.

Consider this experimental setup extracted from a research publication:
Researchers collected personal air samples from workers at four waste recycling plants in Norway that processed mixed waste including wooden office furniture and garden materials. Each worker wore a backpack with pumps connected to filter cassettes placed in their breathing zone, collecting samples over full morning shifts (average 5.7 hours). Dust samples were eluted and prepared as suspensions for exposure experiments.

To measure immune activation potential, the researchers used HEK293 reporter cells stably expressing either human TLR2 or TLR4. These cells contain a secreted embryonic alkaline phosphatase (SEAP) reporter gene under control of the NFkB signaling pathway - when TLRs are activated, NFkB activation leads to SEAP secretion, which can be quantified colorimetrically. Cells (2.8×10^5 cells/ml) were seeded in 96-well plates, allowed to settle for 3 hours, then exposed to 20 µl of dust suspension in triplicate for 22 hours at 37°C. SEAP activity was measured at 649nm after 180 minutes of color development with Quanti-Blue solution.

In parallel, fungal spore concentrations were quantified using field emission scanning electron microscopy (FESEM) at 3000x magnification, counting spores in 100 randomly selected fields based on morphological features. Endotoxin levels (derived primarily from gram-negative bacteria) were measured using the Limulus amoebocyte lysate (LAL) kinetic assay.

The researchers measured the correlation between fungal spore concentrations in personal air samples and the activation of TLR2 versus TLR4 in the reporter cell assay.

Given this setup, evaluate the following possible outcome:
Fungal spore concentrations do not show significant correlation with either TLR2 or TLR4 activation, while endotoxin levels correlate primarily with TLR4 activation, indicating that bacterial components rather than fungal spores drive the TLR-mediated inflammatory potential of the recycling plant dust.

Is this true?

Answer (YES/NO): NO